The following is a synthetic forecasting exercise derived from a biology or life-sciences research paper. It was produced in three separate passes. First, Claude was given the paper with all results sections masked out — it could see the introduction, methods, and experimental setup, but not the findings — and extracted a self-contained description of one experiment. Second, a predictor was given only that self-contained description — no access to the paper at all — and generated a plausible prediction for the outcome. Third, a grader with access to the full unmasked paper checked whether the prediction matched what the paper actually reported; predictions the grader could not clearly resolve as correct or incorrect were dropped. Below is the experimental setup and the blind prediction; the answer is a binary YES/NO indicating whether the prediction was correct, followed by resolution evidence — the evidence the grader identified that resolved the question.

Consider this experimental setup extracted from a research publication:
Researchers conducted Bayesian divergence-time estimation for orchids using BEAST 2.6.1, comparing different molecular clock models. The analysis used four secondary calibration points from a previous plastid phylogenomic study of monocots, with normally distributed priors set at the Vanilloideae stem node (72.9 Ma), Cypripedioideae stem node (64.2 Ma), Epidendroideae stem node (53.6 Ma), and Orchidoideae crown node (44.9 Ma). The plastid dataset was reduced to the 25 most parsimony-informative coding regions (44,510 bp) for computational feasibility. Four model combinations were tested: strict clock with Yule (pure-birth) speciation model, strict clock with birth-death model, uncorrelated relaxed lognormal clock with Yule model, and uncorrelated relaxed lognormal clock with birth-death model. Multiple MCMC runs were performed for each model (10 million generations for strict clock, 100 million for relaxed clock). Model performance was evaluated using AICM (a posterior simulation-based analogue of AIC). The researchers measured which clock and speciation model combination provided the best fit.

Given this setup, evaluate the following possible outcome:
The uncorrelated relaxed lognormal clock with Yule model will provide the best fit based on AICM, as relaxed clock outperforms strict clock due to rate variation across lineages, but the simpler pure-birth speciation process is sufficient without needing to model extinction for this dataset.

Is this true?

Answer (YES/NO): NO